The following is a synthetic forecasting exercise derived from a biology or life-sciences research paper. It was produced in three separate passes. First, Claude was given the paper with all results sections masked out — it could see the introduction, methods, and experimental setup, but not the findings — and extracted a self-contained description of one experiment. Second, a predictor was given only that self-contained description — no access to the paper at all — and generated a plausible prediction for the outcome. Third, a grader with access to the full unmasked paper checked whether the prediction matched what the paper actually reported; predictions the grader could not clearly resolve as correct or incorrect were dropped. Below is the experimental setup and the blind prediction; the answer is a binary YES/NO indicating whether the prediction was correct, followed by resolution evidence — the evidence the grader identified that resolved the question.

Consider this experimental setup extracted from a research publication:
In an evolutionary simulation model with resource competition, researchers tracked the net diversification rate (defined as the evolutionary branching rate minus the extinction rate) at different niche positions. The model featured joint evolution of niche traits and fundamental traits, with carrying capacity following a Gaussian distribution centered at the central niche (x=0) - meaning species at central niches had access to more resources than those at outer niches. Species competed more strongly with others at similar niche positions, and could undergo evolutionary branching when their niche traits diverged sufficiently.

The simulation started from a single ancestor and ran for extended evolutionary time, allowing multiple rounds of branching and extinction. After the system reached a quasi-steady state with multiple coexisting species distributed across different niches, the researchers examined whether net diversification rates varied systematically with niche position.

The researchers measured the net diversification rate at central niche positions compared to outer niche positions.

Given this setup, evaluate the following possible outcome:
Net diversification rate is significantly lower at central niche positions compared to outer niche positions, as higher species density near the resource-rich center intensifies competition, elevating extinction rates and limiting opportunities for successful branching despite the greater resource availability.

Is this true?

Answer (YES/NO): NO